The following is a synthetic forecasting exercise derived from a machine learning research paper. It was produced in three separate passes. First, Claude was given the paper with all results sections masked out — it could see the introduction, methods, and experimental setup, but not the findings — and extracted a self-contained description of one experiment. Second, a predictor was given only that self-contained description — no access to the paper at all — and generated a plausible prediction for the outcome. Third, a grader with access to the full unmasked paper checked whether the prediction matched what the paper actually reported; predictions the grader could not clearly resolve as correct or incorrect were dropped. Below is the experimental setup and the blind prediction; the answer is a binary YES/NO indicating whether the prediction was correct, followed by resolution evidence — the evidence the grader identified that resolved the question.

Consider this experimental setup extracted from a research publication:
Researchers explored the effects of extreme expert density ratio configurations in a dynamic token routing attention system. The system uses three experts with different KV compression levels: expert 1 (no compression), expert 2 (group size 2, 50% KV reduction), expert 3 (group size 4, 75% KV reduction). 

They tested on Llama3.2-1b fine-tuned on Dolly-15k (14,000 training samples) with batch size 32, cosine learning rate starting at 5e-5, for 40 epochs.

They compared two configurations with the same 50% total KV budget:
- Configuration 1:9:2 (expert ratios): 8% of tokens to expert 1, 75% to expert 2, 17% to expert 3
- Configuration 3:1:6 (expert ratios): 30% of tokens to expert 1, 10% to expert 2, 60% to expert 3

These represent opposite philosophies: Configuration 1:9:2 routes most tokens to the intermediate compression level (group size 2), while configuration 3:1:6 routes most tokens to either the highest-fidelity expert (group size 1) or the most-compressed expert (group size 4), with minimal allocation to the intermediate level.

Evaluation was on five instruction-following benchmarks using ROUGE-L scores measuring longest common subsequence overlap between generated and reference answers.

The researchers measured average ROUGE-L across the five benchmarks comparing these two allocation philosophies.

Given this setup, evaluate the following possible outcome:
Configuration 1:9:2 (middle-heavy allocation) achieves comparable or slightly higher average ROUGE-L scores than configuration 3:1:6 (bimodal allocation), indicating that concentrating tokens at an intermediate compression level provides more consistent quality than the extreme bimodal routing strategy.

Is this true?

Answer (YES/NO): NO